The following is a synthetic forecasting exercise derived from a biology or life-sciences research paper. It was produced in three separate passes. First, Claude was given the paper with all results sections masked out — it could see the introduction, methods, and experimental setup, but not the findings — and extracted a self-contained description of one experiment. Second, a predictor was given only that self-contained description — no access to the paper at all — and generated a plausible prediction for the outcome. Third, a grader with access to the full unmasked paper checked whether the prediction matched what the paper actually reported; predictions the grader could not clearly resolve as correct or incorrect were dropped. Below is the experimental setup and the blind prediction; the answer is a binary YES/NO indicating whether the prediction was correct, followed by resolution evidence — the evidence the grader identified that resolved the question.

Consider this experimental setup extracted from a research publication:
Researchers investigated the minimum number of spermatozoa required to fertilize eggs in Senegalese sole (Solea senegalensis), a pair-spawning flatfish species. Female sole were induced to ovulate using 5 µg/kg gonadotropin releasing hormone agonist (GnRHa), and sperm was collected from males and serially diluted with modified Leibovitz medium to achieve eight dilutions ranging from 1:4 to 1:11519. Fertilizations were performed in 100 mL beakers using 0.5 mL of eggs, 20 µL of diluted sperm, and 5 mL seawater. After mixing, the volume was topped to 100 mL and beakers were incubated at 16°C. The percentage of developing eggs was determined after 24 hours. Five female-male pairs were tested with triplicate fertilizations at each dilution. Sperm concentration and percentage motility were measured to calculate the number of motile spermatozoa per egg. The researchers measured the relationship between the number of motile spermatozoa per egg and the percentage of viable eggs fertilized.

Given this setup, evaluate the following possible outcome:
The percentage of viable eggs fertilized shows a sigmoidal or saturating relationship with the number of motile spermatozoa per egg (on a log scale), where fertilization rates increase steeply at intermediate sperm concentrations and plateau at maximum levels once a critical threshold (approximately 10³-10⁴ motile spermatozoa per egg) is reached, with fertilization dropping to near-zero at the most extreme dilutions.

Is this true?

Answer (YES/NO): NO